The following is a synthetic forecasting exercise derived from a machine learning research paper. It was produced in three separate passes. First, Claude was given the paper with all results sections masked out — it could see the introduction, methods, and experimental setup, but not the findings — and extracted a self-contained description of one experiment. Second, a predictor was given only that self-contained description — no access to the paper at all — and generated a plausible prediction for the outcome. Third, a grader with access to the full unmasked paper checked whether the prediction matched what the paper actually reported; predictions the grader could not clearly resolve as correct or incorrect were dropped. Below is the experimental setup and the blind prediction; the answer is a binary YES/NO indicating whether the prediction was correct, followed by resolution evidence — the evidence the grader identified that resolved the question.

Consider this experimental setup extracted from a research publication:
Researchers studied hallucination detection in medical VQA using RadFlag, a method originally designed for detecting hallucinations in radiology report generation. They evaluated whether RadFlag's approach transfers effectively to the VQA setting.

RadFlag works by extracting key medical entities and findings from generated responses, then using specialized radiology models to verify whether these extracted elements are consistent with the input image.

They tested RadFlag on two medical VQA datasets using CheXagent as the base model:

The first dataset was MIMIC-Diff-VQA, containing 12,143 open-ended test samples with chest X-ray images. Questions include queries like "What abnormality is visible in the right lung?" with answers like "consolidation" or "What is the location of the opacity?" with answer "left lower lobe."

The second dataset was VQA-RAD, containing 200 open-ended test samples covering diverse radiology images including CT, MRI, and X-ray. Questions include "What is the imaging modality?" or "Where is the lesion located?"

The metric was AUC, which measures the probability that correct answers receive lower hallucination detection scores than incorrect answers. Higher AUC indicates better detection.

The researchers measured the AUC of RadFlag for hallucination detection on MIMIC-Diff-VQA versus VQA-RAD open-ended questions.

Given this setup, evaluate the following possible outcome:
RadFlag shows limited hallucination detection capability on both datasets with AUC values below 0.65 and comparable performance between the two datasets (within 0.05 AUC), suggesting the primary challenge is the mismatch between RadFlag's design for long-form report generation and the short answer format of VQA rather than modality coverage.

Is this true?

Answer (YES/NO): NO